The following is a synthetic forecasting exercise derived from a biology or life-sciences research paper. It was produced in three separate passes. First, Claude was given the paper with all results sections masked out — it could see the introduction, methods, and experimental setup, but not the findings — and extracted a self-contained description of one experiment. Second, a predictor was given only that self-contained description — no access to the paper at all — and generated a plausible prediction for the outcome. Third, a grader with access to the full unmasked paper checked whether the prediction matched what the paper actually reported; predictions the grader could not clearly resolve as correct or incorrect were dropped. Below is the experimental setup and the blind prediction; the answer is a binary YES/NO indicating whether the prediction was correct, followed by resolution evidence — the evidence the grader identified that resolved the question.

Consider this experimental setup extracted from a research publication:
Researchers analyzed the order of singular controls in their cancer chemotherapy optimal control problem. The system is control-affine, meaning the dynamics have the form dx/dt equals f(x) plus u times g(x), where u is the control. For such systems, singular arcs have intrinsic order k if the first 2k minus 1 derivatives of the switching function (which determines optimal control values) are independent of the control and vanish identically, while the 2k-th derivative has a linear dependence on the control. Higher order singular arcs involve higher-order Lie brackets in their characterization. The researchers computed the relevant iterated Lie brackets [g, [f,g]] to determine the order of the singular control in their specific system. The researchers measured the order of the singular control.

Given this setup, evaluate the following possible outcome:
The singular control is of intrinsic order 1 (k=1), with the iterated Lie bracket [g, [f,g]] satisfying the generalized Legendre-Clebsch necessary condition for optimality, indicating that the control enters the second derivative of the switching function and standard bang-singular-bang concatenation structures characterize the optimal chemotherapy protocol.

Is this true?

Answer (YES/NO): NO